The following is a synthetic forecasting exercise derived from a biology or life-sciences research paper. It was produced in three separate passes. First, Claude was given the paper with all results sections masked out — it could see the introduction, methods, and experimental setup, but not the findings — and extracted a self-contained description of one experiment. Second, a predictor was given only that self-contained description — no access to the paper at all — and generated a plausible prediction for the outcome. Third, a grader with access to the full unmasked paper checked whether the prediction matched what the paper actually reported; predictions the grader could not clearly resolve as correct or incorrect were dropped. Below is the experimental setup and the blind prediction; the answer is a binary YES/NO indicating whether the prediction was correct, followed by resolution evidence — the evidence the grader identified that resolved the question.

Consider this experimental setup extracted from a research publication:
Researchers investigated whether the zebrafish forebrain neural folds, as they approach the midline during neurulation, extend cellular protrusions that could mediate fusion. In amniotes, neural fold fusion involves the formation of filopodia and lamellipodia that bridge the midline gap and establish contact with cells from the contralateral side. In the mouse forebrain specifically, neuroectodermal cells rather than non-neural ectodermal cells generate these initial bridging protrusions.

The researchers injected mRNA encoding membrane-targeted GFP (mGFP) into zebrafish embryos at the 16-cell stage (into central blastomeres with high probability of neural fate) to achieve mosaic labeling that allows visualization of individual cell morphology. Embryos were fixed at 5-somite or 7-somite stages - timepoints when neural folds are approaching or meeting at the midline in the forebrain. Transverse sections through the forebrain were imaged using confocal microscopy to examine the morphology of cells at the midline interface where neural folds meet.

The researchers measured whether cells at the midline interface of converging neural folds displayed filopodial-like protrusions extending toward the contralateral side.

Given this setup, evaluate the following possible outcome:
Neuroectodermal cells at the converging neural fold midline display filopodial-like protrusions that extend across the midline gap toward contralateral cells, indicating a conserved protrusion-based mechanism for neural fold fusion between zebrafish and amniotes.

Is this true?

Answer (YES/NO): YES